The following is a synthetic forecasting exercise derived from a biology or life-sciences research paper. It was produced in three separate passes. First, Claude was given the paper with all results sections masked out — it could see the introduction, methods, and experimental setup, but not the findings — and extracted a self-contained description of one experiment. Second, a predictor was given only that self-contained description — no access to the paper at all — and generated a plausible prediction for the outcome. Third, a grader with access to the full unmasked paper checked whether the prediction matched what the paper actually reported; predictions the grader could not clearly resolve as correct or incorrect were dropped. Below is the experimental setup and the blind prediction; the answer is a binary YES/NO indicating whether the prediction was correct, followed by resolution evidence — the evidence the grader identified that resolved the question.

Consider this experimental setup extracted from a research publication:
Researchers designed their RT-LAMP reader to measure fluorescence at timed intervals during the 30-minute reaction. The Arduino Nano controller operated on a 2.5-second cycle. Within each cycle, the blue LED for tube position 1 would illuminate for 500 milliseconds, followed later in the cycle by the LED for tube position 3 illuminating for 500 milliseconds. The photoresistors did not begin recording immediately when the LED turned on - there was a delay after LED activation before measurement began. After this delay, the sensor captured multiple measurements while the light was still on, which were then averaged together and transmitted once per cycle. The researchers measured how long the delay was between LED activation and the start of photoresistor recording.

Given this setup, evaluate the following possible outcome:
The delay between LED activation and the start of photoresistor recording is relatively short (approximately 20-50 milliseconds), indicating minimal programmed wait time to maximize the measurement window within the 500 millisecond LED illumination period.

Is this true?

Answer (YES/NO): NO